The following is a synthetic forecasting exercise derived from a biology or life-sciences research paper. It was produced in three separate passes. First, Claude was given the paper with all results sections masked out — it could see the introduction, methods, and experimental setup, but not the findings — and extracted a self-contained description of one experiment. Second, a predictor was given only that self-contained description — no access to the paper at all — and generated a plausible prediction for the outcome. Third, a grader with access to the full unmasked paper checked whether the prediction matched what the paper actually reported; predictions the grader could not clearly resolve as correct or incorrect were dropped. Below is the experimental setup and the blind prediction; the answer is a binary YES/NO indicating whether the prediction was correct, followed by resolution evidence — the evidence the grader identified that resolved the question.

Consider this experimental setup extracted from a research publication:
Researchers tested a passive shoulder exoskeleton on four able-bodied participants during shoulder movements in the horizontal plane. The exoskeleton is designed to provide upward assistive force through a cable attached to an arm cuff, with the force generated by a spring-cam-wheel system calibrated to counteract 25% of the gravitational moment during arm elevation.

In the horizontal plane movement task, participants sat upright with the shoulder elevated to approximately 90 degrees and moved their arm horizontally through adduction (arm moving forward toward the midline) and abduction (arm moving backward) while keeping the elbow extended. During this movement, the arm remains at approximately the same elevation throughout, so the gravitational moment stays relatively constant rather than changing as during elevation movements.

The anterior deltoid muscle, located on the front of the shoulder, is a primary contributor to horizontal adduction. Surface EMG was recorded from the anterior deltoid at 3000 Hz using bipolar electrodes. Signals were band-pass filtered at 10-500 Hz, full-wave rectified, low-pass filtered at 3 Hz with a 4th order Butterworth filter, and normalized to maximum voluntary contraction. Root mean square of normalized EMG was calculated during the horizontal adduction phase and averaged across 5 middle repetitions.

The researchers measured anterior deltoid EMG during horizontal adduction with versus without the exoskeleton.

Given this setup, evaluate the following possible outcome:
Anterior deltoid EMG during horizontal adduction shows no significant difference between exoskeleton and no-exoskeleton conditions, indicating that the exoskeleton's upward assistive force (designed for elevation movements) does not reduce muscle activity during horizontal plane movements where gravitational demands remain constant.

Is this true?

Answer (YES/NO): YES